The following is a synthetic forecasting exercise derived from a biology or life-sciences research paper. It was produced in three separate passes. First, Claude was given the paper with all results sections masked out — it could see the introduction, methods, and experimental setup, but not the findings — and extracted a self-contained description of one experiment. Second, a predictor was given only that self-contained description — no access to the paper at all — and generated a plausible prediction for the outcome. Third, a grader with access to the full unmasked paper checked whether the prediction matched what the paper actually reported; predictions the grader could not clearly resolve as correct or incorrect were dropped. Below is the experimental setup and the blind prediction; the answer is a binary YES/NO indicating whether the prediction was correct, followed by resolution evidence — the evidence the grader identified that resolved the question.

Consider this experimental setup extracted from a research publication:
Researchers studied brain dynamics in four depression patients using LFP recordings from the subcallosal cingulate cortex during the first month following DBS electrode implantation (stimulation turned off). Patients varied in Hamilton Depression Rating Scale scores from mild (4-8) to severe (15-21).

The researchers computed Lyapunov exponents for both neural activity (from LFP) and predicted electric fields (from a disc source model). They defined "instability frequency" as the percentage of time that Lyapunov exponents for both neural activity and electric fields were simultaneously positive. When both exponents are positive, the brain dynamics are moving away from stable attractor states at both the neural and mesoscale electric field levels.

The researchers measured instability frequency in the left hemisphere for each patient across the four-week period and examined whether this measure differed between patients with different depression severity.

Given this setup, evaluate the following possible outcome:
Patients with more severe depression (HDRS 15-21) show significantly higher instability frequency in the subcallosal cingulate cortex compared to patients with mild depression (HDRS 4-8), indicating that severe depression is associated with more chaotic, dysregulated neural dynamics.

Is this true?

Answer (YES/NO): NO